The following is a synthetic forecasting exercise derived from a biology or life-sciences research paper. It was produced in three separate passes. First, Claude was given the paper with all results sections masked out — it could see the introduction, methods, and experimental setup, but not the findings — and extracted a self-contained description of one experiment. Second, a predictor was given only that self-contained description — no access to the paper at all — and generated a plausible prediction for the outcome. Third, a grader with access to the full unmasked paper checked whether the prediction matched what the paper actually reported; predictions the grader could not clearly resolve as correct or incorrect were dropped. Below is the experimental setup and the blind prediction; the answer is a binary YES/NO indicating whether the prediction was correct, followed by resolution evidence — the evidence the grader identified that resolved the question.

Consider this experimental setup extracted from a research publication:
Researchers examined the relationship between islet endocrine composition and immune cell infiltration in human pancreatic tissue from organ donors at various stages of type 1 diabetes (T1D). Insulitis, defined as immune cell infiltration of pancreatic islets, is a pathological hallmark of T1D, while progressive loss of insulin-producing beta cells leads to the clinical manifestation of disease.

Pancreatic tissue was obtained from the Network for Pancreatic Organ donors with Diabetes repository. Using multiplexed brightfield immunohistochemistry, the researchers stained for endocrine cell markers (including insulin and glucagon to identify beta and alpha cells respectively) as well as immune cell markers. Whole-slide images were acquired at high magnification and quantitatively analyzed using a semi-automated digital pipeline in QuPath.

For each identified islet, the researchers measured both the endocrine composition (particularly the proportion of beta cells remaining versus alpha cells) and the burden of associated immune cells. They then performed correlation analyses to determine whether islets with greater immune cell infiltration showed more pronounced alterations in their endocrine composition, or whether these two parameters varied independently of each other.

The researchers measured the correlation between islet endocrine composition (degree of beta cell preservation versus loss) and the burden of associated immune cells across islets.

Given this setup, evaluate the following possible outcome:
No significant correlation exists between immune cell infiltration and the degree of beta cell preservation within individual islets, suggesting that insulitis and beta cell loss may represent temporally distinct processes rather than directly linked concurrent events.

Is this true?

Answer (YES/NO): YES